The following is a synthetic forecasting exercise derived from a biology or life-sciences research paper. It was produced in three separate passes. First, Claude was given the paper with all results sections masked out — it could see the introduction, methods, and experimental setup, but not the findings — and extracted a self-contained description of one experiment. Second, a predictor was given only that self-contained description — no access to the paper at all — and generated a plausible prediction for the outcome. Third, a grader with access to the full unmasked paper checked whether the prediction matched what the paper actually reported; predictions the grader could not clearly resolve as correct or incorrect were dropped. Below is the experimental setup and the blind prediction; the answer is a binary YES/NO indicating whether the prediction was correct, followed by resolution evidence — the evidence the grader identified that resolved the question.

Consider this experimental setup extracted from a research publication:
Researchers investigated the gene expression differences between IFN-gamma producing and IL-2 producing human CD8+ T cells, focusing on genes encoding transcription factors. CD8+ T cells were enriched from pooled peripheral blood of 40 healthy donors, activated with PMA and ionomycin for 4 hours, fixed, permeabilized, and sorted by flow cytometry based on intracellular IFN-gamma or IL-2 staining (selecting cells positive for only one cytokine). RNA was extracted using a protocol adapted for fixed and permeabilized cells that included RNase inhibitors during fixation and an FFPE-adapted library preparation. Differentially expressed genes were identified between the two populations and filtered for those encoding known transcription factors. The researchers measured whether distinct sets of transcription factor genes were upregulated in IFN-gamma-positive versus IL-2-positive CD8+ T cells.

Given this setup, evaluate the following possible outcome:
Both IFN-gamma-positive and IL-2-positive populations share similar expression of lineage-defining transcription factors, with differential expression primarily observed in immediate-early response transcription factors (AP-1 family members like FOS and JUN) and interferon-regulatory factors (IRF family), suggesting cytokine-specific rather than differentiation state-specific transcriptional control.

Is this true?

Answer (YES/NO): NO